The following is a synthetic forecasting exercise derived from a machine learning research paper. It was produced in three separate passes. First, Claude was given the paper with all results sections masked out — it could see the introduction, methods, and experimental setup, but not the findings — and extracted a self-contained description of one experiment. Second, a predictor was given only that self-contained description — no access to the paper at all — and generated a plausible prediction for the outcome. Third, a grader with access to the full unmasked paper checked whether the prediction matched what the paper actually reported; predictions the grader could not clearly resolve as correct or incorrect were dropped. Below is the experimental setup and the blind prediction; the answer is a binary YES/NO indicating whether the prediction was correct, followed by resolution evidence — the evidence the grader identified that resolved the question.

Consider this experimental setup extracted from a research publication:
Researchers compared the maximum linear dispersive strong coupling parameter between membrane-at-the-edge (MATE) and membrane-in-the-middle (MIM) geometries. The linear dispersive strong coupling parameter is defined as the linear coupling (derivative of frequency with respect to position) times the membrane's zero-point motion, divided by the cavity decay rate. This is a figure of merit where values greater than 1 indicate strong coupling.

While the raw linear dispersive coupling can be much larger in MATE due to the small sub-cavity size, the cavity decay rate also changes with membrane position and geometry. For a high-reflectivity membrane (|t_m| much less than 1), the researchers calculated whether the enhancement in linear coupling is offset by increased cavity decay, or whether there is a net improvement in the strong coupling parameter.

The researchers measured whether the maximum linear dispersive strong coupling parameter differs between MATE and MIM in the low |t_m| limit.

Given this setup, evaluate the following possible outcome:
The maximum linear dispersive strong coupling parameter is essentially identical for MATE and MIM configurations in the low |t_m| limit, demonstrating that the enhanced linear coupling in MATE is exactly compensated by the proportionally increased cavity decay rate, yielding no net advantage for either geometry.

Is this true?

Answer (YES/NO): YES